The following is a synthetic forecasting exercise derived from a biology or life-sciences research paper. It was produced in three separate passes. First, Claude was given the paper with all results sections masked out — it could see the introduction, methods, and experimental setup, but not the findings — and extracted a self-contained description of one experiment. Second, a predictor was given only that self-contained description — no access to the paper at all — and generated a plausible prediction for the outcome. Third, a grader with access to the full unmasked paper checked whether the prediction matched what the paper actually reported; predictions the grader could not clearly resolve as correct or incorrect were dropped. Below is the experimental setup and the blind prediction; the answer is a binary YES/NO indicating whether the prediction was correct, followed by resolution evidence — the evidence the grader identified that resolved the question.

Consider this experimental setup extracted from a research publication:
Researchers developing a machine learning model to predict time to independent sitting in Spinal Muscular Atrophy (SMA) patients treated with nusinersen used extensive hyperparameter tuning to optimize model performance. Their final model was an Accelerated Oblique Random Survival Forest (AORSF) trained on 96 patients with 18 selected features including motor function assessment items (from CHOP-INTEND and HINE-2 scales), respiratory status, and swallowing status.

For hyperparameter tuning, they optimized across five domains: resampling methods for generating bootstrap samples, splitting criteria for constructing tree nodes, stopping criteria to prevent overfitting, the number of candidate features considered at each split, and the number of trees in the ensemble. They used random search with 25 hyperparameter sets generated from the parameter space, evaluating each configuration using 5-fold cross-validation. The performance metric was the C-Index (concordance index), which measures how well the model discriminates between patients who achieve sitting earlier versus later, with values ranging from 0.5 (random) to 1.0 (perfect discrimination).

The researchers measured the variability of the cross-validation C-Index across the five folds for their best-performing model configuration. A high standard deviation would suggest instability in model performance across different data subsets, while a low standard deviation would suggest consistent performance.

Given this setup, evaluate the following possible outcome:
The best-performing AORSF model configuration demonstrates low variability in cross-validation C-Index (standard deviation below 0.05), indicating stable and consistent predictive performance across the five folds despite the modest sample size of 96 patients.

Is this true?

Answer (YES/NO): YES